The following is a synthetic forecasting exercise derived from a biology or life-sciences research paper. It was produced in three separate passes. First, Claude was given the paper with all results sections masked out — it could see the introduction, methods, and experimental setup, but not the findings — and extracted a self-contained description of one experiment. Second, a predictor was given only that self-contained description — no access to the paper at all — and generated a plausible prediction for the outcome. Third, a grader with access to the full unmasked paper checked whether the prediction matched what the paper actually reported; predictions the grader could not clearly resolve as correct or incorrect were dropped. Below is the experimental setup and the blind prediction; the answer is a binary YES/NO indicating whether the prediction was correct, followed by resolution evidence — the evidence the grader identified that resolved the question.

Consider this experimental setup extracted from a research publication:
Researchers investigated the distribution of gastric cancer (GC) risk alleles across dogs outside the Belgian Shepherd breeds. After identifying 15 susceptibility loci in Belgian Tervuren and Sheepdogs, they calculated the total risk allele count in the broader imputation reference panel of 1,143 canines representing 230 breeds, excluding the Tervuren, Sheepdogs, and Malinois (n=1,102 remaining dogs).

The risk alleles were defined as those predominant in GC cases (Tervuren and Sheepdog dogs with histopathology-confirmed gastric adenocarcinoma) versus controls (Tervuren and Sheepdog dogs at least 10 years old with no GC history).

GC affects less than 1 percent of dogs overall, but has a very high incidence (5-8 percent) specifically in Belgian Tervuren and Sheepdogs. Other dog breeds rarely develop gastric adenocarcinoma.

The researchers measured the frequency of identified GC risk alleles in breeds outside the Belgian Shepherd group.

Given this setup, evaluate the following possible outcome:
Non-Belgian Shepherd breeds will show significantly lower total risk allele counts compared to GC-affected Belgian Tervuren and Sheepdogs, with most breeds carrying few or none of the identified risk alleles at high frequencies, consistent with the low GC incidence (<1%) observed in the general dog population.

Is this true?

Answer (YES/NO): NO